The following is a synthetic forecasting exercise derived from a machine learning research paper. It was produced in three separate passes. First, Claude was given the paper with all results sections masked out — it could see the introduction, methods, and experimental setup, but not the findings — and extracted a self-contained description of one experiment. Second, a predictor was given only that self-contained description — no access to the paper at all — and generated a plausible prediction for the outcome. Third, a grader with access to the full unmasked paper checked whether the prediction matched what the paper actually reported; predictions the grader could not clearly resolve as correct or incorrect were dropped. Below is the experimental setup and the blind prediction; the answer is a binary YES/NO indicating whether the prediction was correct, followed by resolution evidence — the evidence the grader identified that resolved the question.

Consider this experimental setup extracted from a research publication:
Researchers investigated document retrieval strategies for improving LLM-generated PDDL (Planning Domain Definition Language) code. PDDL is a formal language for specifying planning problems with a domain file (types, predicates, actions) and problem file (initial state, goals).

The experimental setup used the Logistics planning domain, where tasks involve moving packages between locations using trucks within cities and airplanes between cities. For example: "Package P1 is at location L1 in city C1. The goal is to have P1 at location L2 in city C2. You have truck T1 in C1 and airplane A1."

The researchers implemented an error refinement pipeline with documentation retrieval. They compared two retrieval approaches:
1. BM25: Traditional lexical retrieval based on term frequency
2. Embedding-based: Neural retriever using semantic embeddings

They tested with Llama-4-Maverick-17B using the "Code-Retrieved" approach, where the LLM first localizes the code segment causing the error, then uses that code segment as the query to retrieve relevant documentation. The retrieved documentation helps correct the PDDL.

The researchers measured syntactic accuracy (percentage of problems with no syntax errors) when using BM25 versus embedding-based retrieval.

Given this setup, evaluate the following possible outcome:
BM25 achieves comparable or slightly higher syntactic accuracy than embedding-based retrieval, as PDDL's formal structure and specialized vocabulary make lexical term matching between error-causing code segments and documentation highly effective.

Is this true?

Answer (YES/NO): NO